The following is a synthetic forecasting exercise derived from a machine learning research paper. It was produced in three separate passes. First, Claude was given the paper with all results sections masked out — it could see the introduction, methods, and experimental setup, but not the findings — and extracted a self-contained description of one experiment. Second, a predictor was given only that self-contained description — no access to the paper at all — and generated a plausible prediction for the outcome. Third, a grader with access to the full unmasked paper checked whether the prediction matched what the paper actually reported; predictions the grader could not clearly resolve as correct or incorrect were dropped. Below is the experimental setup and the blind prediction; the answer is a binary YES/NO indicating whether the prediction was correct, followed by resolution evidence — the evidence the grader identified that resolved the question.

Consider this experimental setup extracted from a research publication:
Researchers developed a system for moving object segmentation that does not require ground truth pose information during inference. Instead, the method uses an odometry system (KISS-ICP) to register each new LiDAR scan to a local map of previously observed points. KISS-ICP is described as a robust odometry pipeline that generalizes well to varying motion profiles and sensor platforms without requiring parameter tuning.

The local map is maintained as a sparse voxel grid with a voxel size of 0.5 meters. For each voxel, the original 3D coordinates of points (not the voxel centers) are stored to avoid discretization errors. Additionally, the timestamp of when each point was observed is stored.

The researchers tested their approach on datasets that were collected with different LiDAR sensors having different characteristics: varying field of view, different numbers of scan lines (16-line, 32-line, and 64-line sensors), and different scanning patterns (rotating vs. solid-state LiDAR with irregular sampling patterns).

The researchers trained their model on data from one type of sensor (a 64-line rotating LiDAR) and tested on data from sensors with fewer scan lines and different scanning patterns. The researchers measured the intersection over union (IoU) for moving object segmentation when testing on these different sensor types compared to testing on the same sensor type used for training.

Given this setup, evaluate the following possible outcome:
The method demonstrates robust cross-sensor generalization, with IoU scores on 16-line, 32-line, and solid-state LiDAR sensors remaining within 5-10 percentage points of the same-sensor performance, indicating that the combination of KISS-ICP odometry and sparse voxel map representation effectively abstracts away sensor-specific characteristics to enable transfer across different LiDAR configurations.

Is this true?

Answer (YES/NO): NO